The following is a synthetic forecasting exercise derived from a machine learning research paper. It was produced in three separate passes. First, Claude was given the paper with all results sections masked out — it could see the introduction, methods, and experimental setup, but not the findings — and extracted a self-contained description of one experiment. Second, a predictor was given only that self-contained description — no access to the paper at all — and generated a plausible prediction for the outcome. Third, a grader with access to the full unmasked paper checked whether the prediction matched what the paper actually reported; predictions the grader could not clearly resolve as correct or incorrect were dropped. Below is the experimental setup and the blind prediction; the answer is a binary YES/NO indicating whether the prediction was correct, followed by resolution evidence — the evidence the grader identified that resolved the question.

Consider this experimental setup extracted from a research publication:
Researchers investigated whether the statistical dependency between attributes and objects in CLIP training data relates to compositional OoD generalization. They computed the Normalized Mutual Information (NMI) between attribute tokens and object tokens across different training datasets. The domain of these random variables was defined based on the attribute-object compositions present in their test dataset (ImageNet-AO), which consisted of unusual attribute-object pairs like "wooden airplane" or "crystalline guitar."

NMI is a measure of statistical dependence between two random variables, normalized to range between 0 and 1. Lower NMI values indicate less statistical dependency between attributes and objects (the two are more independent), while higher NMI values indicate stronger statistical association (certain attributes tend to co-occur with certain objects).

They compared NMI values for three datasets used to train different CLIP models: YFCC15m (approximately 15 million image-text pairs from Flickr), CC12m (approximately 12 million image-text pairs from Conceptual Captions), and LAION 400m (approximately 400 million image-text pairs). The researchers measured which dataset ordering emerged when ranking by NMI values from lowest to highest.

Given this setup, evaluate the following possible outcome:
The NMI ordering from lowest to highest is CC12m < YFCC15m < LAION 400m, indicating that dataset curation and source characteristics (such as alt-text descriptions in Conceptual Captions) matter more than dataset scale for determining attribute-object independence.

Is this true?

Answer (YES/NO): NO